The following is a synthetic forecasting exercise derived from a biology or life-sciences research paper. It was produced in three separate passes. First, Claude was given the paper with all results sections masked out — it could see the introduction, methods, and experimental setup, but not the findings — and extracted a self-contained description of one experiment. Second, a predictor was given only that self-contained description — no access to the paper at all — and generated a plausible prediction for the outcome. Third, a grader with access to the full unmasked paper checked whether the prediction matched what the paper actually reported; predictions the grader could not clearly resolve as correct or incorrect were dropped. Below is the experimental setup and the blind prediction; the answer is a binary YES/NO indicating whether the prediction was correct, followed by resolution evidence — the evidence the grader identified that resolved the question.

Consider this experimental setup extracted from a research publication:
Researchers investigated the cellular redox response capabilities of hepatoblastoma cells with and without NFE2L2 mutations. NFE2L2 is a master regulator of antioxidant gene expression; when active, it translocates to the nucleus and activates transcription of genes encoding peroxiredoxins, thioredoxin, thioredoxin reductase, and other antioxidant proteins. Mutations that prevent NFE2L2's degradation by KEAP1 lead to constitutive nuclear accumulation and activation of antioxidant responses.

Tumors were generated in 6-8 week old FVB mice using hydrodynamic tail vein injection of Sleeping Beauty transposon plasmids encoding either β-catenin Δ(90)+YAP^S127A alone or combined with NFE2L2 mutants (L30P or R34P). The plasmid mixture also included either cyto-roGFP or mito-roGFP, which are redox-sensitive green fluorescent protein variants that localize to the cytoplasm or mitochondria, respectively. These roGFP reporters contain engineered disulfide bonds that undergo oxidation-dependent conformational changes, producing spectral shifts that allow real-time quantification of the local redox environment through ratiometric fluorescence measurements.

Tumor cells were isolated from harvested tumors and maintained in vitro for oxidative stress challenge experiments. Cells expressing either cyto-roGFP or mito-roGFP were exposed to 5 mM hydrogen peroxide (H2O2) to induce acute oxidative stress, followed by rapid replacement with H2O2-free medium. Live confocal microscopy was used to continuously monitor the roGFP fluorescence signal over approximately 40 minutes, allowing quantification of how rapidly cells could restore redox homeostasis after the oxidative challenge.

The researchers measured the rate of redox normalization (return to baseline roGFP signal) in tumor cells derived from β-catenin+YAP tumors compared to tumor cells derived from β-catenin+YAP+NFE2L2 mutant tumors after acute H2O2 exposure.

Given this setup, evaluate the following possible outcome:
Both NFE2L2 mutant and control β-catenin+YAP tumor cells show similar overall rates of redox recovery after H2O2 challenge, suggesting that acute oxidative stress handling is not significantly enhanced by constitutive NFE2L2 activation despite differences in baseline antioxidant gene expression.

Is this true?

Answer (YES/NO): NO